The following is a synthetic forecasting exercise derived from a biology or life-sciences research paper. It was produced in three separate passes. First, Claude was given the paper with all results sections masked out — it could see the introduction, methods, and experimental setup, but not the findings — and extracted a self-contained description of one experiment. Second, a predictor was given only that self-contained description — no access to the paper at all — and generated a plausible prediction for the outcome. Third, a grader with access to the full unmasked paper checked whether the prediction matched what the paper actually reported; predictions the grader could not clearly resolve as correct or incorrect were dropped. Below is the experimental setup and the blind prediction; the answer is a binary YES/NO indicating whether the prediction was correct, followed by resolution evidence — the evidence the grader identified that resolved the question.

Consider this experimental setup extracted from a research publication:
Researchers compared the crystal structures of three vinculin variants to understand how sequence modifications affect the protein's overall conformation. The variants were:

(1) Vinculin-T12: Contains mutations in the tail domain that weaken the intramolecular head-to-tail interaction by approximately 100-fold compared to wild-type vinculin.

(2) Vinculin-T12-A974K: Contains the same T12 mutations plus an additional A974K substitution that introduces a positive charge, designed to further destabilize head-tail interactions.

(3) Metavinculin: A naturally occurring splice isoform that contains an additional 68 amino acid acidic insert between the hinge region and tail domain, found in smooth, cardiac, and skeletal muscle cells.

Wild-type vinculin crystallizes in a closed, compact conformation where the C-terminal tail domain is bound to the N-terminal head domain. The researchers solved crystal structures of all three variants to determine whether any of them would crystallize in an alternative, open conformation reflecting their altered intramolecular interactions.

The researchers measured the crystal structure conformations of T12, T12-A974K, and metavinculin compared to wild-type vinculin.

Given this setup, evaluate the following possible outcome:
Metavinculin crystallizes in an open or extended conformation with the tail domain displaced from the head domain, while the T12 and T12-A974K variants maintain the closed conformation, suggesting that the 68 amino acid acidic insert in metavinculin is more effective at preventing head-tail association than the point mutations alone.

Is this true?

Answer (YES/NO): NO